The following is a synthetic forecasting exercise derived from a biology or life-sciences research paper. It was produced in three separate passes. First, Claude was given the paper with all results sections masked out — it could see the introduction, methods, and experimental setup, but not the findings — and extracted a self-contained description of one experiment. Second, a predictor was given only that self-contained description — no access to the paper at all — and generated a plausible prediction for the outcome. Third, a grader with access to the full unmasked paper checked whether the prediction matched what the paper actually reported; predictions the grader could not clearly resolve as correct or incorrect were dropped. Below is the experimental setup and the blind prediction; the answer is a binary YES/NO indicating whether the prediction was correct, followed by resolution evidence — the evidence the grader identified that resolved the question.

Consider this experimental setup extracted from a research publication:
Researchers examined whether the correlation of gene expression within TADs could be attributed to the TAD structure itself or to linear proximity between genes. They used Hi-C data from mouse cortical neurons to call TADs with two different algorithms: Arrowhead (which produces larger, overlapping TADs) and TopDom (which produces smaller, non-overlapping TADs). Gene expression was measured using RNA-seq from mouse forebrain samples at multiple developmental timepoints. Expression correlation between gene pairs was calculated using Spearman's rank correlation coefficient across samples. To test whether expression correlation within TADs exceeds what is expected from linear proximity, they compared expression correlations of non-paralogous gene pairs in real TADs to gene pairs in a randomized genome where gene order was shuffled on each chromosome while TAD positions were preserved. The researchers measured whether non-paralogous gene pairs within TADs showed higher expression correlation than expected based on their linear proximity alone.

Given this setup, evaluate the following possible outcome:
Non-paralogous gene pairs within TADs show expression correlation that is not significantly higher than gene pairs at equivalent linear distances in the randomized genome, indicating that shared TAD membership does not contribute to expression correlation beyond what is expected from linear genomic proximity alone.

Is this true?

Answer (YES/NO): YES